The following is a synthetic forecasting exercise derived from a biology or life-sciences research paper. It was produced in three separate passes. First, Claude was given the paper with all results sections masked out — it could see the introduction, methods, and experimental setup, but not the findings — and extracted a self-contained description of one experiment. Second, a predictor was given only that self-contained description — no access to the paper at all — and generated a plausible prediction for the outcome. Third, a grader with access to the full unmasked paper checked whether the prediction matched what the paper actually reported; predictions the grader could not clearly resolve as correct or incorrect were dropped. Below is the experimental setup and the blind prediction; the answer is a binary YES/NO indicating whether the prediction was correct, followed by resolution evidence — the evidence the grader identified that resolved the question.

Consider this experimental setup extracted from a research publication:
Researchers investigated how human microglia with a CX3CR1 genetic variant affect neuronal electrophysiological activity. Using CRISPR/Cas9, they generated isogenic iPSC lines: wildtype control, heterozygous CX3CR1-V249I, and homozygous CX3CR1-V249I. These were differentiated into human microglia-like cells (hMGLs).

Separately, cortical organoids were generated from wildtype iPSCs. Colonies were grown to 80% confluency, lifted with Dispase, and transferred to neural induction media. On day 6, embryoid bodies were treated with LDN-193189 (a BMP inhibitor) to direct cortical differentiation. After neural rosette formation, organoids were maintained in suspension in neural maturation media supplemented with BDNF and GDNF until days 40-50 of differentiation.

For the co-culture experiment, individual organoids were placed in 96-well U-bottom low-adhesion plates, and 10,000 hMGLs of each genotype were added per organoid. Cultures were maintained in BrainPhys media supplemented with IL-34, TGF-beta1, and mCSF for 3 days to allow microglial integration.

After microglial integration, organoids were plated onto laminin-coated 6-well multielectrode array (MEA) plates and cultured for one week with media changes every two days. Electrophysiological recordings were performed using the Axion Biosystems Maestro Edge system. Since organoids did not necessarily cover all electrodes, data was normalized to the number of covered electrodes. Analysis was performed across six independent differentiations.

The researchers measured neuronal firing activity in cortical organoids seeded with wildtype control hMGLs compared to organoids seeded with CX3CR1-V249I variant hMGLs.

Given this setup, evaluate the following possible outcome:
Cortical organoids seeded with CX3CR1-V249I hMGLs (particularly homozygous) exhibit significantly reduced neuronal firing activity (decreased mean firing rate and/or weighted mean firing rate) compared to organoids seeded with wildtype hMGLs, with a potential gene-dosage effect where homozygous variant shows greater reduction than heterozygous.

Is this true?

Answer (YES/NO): NO